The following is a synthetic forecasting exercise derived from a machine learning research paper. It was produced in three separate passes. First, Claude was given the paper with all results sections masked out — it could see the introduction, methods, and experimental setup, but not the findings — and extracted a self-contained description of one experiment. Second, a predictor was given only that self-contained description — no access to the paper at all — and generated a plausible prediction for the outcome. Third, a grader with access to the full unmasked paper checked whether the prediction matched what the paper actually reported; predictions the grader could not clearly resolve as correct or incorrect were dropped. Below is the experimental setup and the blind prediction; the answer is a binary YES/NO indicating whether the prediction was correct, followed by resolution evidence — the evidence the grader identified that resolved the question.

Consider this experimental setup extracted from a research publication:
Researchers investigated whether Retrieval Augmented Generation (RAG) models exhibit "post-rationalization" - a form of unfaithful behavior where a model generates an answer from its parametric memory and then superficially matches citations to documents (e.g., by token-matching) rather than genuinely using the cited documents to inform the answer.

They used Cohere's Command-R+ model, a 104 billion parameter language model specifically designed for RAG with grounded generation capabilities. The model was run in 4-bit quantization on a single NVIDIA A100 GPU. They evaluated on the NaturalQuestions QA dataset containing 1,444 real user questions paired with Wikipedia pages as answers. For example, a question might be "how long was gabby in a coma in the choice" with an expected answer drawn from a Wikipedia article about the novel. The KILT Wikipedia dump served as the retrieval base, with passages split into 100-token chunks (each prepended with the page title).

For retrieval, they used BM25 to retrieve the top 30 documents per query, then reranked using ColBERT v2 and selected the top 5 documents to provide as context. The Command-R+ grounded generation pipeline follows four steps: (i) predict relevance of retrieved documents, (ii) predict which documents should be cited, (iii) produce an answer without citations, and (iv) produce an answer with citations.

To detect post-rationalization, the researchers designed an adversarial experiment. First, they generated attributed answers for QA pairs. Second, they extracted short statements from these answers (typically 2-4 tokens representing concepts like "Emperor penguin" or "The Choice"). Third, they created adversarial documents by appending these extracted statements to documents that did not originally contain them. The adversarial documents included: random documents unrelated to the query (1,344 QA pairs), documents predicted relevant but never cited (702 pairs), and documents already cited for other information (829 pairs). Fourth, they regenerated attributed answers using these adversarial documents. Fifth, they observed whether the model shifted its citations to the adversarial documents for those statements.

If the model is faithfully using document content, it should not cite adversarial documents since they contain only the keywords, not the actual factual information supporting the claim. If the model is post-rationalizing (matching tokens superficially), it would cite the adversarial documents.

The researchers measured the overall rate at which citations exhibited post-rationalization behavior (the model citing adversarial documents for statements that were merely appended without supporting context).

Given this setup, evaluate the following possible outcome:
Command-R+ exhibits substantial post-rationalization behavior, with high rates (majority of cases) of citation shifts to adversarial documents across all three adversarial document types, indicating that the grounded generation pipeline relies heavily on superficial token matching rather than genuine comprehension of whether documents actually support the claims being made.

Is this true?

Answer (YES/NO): NO